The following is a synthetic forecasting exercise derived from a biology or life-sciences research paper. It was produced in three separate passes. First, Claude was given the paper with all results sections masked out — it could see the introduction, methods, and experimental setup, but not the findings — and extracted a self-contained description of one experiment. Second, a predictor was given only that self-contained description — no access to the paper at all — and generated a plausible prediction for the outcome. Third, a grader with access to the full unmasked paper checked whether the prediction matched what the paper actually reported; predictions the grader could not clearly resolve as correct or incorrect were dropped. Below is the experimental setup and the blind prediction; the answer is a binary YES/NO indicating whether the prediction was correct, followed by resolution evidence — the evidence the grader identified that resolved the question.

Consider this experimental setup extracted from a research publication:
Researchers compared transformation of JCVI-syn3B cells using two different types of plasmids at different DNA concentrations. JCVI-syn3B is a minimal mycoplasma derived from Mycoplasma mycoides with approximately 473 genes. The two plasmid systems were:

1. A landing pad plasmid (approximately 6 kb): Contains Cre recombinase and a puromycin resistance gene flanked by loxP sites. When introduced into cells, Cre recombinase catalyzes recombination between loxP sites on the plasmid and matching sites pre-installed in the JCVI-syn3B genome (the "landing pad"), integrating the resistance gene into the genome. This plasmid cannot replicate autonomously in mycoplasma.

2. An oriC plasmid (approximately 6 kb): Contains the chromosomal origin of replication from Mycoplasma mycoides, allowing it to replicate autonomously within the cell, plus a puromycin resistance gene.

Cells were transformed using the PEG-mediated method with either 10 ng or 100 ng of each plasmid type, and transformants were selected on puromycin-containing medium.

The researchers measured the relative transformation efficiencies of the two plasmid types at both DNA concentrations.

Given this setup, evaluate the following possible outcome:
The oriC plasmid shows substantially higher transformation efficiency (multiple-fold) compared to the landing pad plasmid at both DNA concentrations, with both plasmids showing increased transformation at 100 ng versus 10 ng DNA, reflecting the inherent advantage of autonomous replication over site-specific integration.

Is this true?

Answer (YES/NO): NO